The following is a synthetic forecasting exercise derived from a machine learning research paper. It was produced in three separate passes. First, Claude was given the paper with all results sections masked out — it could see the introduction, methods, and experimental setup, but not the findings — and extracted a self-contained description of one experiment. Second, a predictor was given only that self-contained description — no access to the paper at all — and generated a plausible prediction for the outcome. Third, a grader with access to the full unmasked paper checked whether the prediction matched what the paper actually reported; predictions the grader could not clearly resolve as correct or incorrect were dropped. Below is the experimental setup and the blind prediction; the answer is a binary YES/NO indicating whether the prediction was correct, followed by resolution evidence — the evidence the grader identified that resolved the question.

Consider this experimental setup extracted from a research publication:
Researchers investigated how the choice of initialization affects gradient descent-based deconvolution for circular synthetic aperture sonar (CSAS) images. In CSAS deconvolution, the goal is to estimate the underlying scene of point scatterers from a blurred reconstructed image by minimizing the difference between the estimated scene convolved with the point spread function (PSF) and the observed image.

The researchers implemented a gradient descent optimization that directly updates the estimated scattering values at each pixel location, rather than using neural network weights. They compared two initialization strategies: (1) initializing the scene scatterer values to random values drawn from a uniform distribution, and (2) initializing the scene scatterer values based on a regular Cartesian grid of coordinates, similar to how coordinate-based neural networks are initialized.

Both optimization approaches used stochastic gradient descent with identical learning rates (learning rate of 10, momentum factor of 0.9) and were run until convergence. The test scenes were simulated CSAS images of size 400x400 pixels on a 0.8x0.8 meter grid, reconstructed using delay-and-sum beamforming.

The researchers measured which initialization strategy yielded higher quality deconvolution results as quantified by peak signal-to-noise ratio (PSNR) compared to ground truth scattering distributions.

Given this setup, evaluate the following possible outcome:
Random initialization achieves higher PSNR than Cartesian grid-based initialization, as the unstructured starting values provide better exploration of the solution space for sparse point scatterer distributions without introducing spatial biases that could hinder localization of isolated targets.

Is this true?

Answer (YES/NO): NO